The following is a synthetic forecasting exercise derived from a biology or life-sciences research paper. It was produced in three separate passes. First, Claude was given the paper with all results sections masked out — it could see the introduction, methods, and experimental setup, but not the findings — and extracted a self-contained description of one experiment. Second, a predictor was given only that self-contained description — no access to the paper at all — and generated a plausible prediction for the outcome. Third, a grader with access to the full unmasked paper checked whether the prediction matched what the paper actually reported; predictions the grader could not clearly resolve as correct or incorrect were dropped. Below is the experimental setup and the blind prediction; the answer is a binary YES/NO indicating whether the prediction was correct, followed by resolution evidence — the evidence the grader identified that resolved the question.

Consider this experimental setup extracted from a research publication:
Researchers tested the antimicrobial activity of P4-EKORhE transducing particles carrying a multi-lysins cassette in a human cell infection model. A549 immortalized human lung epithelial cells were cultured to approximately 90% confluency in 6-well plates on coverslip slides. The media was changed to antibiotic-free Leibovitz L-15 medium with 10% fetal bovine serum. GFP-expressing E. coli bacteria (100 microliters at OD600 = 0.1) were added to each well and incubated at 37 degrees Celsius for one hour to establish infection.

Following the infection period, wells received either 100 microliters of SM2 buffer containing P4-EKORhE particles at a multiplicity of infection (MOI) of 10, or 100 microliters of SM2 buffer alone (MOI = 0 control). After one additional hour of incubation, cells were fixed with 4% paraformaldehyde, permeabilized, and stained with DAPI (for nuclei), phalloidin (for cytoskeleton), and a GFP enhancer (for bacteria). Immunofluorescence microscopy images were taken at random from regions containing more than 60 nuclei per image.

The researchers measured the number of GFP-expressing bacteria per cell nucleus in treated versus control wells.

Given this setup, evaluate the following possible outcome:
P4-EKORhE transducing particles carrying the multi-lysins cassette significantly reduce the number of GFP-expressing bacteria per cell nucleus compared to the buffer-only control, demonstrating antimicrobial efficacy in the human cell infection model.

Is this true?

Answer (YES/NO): NO